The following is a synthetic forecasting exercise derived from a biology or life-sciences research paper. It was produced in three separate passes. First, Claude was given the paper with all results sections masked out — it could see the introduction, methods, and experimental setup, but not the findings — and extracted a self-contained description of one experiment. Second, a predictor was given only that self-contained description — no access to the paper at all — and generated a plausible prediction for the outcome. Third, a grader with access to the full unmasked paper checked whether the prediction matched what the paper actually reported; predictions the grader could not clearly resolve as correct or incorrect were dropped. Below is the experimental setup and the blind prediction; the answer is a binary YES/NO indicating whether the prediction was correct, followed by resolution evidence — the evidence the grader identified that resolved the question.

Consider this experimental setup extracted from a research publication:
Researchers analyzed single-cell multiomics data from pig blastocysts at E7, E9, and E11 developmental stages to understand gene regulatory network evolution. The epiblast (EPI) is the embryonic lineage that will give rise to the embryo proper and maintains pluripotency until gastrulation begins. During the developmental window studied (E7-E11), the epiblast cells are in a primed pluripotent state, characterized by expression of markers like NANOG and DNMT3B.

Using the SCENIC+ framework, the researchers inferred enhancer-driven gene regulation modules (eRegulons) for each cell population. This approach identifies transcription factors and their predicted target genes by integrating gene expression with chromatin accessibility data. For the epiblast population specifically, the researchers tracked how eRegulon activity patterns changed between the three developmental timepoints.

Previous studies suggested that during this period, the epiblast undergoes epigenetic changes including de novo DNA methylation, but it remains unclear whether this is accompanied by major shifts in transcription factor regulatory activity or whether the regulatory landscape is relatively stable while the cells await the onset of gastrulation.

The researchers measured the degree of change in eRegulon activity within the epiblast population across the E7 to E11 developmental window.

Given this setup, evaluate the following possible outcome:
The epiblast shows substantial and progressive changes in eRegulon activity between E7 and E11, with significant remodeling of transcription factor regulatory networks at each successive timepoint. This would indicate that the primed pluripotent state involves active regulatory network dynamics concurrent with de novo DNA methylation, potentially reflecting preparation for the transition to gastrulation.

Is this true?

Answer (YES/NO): NO